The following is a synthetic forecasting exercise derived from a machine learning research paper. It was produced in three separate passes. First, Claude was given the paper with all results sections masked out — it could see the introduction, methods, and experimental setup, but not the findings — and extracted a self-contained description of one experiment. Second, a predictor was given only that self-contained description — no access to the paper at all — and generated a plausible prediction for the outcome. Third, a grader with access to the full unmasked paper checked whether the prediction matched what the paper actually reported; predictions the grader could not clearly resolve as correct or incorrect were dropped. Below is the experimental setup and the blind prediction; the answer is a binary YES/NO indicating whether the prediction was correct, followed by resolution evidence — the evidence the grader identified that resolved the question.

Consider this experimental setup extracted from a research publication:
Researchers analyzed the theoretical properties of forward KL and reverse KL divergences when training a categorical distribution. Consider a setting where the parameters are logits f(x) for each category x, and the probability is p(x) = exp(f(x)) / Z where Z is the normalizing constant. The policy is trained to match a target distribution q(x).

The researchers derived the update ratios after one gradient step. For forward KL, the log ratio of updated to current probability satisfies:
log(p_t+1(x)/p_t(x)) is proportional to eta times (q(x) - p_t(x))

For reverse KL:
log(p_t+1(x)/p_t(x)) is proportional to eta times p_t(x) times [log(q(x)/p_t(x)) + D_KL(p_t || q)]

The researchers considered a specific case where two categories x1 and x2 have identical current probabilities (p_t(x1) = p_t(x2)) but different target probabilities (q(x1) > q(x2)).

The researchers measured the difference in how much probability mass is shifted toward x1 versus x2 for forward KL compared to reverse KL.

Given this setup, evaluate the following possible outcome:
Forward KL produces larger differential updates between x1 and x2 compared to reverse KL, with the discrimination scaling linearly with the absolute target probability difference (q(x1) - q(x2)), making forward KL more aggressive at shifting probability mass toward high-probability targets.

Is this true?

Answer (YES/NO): NO